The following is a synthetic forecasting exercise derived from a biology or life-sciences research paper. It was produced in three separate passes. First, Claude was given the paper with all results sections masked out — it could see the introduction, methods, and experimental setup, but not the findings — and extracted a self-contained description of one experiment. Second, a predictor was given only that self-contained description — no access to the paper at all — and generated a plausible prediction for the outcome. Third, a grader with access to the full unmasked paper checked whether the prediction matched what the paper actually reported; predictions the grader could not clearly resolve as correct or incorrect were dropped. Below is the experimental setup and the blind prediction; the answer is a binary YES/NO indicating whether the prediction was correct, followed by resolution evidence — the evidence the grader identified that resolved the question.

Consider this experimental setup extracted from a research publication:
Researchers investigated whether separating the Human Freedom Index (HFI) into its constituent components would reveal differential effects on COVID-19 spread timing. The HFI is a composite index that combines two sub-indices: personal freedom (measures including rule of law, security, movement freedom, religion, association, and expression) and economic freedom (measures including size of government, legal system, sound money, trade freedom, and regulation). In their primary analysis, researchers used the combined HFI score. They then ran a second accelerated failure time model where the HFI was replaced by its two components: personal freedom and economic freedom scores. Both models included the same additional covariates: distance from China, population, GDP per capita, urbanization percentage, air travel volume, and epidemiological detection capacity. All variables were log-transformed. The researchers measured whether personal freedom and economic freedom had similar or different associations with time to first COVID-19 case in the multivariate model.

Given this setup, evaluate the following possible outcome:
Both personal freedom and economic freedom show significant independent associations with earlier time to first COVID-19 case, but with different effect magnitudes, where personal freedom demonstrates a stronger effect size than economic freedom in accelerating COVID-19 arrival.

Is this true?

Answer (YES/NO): NO